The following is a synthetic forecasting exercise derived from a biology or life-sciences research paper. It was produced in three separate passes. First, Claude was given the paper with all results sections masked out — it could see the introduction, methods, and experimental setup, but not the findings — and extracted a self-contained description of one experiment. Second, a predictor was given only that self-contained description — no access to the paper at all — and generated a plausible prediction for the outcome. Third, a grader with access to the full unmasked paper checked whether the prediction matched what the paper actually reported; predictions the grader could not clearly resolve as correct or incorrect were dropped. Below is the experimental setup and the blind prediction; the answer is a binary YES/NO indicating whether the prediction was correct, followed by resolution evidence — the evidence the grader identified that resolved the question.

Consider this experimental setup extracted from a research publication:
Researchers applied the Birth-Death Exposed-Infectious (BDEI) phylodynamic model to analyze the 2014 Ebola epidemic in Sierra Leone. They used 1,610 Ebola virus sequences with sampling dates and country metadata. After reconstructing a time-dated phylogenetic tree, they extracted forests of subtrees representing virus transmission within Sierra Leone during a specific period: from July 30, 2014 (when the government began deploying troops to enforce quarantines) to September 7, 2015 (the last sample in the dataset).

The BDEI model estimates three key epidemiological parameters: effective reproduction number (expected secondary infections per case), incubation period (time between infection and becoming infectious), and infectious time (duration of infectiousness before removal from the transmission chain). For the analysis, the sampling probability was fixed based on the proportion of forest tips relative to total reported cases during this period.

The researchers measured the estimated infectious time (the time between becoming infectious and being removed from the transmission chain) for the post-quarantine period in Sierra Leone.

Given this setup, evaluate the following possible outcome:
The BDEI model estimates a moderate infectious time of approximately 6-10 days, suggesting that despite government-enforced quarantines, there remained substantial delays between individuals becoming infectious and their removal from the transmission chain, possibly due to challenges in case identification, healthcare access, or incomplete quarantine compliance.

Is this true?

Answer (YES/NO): NO